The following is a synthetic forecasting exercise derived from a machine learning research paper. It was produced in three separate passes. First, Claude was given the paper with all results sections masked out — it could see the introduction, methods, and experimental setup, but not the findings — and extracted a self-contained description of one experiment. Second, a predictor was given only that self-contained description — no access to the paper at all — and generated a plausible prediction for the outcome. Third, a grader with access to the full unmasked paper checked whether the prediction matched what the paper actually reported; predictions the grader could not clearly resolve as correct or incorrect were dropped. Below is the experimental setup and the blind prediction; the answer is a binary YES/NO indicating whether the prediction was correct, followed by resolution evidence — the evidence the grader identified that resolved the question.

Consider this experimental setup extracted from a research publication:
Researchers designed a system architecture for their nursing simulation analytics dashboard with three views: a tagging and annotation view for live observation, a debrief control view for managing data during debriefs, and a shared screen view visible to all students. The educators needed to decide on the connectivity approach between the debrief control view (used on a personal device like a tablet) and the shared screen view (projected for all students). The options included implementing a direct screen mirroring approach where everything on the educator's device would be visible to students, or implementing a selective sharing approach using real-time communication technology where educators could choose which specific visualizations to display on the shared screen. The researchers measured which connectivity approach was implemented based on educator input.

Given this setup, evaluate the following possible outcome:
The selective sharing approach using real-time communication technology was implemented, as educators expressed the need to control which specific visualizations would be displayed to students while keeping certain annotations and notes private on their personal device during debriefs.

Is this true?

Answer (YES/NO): YES